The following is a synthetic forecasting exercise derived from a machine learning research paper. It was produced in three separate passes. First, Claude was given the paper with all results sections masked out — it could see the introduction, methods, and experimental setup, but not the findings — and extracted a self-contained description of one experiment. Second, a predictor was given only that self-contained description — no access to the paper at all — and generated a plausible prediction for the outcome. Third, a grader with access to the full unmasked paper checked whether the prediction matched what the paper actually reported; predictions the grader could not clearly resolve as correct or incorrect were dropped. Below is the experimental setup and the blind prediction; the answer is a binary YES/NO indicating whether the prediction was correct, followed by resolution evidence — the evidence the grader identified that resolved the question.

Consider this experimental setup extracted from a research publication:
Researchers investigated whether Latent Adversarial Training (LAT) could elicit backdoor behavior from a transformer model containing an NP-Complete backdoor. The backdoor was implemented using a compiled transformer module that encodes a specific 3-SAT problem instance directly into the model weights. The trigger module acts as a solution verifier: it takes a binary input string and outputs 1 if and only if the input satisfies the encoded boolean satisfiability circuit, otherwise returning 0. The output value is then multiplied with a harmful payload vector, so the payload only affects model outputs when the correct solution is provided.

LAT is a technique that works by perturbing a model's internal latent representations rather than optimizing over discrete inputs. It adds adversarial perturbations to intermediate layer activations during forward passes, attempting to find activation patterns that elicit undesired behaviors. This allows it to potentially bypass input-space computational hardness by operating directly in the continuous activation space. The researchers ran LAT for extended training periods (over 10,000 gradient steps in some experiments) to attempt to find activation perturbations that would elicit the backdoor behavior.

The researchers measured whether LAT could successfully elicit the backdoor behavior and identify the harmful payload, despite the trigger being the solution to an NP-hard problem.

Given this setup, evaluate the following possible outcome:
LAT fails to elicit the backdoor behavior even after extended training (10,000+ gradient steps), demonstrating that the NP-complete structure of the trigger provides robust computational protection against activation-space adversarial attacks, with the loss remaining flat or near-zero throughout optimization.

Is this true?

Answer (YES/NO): NO